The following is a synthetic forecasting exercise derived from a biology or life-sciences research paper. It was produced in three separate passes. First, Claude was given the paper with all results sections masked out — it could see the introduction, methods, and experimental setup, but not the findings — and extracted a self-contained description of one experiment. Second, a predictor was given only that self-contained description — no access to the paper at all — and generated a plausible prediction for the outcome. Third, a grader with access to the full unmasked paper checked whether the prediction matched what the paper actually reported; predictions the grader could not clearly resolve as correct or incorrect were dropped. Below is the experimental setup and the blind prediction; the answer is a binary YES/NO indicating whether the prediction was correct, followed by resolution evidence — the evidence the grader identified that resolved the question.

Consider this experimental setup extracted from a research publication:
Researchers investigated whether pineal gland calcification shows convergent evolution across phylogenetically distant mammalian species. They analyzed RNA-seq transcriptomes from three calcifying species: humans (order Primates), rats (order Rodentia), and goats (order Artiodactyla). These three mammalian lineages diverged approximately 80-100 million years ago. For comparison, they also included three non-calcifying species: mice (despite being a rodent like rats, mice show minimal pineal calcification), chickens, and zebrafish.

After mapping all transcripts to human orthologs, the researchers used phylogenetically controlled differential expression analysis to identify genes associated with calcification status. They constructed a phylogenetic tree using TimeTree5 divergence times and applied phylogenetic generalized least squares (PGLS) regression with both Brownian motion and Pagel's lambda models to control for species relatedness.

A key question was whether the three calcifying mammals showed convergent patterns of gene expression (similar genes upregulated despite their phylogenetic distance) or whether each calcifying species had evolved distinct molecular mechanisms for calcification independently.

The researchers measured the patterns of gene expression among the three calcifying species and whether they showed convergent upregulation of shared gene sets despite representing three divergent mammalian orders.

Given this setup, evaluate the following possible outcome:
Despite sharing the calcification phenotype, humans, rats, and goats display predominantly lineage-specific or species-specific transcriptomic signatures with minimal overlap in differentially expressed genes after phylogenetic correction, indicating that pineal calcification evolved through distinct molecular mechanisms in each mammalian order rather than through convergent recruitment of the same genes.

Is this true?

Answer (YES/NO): NO